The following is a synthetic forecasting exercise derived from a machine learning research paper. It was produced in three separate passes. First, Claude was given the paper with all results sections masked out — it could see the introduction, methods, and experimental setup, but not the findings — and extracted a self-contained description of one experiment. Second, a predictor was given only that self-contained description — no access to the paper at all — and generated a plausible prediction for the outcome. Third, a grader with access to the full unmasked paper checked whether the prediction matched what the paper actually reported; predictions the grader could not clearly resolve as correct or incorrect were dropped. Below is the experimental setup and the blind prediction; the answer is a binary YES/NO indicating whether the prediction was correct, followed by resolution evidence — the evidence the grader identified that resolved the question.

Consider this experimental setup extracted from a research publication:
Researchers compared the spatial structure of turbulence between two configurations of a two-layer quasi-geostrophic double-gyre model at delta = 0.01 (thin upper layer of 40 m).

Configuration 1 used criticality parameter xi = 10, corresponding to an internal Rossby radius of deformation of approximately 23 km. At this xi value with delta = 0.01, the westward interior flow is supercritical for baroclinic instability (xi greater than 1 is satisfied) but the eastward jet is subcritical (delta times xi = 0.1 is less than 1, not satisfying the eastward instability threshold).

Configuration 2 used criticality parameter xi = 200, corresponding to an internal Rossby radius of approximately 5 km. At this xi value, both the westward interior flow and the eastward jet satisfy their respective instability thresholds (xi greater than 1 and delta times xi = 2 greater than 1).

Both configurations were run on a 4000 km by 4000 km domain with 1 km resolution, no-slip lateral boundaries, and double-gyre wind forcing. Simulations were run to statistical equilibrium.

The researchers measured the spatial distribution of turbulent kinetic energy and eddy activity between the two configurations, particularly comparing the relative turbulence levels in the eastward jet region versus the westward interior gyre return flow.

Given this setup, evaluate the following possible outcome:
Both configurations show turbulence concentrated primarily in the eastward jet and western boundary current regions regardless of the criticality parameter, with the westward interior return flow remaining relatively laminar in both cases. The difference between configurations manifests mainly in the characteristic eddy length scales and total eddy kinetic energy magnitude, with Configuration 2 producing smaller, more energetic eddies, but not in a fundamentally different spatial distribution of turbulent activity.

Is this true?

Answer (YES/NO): NO